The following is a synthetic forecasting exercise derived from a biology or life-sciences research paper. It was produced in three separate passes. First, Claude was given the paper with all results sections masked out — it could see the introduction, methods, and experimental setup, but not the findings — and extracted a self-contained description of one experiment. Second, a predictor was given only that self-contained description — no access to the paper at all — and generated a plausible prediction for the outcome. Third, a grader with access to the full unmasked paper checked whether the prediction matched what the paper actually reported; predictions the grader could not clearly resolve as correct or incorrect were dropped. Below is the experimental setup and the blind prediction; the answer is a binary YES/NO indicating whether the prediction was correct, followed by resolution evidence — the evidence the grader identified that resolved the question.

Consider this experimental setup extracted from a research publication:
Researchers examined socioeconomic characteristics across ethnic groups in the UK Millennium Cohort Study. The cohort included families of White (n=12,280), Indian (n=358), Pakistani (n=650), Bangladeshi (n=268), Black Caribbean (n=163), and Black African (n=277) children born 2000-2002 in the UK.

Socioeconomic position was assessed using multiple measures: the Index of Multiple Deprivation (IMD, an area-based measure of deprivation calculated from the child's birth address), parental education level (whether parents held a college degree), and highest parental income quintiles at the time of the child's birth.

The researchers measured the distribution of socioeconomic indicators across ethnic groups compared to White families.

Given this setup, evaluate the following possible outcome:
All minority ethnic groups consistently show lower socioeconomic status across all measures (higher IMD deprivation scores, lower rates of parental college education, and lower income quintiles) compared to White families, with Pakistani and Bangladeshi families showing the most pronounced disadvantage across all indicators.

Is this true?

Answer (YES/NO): NO